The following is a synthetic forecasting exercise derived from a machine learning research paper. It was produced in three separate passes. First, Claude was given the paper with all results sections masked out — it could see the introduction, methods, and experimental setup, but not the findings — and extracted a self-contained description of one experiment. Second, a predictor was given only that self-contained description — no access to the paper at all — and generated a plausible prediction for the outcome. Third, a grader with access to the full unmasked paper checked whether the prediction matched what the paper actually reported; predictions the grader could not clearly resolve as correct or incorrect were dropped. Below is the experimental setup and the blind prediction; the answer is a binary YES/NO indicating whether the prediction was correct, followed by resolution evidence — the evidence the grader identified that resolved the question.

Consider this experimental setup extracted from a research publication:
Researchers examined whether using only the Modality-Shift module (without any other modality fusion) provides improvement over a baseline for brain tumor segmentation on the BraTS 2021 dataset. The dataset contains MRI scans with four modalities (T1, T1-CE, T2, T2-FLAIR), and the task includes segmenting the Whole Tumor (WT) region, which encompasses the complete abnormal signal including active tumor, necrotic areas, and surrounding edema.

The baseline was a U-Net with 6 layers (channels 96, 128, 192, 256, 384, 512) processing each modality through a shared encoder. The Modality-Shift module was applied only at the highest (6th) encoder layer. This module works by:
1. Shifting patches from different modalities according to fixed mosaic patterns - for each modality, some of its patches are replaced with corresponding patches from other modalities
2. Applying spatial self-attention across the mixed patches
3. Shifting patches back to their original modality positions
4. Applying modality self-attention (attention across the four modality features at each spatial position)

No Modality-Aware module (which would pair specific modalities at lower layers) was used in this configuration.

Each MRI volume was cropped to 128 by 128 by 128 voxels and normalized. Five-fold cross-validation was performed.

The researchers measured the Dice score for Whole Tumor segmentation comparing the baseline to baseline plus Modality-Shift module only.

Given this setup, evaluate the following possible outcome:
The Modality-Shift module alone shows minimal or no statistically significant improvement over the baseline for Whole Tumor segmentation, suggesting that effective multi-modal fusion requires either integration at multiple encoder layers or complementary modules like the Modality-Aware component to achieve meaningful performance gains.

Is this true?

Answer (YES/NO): NO